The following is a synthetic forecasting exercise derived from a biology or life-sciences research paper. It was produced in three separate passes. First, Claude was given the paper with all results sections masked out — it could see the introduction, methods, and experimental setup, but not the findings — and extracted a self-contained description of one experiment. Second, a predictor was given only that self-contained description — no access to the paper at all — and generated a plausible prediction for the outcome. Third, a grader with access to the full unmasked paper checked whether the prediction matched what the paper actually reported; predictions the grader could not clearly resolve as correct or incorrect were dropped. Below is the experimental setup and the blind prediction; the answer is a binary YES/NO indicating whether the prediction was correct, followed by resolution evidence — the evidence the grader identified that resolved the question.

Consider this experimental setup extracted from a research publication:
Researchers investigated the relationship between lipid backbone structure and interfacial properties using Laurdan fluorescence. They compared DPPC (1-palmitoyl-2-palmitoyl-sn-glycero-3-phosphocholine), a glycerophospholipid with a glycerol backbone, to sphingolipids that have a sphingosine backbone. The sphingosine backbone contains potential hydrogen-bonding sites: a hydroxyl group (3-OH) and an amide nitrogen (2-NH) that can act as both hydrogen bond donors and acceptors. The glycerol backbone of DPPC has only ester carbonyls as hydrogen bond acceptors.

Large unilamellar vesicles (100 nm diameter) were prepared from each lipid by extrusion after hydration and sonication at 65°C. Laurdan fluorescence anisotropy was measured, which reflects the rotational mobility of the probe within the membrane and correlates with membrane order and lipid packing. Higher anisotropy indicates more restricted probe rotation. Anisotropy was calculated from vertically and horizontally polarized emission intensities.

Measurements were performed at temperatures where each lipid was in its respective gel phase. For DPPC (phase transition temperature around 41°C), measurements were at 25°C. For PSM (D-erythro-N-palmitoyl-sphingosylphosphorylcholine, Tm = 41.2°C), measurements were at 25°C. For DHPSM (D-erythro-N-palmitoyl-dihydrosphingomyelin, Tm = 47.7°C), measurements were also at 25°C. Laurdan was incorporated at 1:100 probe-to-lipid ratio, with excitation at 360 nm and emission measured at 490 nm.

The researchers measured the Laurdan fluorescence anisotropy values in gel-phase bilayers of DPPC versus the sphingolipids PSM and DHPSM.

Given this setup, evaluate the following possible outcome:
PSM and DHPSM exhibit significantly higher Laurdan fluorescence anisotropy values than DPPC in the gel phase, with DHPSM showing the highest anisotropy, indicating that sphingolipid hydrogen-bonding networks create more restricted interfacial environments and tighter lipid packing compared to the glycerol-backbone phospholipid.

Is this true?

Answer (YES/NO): NO